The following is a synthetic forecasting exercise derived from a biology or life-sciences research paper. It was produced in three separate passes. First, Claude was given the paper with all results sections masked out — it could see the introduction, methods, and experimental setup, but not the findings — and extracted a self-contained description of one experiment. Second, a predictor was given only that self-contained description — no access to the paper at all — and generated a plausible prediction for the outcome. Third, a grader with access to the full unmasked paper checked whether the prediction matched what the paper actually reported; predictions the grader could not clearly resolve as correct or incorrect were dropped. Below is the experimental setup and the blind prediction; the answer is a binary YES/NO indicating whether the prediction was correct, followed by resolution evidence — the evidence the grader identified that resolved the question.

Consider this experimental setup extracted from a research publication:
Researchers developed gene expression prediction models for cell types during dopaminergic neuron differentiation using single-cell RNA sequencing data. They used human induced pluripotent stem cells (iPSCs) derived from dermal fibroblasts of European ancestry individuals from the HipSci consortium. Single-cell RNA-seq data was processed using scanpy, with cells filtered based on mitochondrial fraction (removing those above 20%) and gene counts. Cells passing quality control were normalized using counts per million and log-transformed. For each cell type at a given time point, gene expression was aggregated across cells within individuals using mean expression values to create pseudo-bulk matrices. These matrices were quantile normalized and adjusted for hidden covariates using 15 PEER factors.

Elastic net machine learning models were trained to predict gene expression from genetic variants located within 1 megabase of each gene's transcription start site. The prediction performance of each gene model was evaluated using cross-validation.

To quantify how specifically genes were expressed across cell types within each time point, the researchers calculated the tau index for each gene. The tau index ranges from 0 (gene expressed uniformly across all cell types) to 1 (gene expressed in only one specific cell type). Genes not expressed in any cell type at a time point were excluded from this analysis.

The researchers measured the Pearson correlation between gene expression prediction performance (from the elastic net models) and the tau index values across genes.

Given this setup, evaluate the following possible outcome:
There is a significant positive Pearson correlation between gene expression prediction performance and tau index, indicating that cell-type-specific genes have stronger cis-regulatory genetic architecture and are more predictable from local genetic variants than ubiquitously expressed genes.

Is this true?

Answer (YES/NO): NO